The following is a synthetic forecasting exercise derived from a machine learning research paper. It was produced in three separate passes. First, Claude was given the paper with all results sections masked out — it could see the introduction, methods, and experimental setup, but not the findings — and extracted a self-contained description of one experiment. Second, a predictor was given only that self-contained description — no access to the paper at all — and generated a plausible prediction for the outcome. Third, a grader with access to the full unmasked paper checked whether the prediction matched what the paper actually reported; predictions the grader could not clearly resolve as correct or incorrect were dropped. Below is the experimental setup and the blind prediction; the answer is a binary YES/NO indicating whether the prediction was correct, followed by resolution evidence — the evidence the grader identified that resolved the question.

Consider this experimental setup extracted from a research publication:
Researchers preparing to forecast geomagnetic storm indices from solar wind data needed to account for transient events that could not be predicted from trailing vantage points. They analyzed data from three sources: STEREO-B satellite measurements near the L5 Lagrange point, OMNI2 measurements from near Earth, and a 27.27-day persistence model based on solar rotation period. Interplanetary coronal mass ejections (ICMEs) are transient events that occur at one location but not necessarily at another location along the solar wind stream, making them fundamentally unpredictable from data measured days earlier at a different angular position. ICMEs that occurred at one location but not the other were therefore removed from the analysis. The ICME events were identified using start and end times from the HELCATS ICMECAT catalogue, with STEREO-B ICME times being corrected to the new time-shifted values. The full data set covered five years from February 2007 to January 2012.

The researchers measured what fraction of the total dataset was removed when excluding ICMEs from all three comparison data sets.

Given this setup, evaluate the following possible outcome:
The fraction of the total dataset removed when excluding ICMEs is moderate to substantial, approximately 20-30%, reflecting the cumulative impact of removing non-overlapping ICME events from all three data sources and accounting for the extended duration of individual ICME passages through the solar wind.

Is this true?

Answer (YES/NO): NO